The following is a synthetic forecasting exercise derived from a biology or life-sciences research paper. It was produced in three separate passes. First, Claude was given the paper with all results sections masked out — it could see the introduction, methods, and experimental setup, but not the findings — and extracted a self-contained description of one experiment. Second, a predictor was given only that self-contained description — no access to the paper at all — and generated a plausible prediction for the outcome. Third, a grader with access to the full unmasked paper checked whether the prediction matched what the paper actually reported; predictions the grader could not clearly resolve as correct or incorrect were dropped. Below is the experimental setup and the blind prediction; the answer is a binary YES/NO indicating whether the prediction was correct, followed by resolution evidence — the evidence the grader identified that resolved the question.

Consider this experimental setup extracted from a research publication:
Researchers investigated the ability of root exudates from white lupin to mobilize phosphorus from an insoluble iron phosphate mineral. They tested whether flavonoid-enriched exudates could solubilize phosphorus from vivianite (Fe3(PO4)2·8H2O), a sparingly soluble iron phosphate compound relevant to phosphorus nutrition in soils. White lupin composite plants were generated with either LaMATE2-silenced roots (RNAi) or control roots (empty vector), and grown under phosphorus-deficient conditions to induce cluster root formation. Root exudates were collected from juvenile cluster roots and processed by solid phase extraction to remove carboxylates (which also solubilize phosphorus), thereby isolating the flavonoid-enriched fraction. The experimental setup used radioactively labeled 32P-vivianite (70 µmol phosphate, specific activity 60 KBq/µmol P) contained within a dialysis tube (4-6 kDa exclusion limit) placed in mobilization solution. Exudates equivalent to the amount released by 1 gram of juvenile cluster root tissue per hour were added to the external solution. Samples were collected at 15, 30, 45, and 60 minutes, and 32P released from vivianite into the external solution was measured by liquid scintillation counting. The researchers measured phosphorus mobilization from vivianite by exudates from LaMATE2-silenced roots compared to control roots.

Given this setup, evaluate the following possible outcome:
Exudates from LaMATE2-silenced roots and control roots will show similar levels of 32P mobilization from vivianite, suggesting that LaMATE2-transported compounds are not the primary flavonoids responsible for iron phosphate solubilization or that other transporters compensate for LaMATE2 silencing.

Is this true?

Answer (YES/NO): NO